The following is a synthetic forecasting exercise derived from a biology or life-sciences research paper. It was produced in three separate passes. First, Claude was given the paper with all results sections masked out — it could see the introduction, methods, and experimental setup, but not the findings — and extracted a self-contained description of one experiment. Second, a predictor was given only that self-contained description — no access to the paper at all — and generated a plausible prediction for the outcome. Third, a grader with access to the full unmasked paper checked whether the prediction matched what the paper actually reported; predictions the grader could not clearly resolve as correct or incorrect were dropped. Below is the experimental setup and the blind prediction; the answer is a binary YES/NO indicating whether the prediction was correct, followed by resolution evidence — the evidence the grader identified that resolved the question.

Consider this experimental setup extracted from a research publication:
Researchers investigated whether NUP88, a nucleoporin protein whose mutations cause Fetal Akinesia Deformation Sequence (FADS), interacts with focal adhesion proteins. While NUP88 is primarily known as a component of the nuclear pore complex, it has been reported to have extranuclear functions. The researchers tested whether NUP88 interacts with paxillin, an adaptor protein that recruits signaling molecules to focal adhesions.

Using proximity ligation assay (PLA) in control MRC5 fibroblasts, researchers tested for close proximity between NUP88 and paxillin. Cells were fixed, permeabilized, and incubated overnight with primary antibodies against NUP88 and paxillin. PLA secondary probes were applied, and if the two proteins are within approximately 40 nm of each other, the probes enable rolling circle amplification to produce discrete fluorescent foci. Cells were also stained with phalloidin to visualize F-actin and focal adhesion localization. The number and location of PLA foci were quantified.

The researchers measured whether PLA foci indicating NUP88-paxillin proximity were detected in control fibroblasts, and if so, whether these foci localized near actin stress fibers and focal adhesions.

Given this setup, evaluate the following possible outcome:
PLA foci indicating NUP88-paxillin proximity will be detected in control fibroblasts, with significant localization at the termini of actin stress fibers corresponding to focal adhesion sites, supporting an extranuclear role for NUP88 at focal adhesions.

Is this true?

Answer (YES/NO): NO